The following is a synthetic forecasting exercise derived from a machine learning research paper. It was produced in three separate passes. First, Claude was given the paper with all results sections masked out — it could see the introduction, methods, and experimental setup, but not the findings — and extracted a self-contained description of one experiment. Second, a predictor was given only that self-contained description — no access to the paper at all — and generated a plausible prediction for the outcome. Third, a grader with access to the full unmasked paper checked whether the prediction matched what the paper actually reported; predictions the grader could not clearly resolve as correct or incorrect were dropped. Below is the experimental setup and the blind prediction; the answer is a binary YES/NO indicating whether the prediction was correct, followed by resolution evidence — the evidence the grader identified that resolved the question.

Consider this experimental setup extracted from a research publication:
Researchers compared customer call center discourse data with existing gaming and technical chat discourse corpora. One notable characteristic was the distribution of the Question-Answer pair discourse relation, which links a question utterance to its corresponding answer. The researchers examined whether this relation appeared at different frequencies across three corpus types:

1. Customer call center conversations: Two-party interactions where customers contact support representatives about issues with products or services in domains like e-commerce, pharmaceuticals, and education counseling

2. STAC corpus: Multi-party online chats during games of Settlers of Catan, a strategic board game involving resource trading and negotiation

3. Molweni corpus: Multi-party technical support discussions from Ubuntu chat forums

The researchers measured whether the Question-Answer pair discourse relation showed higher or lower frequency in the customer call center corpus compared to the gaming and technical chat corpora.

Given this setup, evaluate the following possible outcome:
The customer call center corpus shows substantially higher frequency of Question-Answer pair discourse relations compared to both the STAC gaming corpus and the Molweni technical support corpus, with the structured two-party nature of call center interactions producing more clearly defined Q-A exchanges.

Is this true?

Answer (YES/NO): YES